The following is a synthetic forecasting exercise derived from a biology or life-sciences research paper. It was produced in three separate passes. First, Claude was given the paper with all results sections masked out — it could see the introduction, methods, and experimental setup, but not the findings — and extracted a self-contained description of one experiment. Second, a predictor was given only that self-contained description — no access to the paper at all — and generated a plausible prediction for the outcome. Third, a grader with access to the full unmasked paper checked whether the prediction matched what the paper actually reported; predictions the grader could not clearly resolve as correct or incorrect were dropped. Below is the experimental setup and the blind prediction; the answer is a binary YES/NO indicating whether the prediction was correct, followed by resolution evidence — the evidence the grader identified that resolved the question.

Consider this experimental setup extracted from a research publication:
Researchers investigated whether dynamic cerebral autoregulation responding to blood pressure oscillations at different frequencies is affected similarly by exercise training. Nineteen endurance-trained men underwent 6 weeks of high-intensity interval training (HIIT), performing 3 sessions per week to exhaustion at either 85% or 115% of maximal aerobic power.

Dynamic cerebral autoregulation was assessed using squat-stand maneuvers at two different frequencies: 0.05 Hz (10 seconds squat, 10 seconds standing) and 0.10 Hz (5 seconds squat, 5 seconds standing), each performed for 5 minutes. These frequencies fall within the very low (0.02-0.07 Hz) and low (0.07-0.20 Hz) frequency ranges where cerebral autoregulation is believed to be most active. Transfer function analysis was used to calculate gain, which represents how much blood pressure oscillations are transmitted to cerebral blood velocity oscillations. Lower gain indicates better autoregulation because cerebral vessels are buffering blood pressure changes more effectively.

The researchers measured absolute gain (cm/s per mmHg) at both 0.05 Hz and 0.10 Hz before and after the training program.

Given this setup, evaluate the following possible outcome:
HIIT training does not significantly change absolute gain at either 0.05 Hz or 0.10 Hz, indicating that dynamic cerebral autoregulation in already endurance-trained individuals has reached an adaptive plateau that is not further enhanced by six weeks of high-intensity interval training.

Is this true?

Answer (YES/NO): NO